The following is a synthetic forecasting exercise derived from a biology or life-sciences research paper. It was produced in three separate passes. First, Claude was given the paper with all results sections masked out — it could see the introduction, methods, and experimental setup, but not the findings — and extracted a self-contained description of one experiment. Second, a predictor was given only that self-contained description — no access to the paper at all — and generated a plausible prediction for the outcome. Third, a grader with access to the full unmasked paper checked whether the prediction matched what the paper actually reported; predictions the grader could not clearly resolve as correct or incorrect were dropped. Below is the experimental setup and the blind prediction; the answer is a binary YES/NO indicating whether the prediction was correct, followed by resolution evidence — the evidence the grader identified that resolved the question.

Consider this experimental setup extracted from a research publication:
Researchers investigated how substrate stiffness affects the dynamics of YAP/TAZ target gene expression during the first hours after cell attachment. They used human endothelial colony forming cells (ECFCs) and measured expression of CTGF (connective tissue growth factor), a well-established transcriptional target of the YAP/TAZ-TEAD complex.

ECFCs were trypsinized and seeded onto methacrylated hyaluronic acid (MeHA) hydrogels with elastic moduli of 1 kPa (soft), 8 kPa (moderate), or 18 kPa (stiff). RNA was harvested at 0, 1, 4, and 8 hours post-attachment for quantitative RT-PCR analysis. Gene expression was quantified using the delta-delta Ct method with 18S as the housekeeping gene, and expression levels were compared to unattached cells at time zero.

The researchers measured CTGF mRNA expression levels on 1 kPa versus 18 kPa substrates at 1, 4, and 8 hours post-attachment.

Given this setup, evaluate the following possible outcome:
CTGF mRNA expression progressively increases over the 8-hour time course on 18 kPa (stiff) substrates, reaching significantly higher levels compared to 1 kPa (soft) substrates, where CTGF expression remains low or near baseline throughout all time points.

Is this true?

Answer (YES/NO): NO